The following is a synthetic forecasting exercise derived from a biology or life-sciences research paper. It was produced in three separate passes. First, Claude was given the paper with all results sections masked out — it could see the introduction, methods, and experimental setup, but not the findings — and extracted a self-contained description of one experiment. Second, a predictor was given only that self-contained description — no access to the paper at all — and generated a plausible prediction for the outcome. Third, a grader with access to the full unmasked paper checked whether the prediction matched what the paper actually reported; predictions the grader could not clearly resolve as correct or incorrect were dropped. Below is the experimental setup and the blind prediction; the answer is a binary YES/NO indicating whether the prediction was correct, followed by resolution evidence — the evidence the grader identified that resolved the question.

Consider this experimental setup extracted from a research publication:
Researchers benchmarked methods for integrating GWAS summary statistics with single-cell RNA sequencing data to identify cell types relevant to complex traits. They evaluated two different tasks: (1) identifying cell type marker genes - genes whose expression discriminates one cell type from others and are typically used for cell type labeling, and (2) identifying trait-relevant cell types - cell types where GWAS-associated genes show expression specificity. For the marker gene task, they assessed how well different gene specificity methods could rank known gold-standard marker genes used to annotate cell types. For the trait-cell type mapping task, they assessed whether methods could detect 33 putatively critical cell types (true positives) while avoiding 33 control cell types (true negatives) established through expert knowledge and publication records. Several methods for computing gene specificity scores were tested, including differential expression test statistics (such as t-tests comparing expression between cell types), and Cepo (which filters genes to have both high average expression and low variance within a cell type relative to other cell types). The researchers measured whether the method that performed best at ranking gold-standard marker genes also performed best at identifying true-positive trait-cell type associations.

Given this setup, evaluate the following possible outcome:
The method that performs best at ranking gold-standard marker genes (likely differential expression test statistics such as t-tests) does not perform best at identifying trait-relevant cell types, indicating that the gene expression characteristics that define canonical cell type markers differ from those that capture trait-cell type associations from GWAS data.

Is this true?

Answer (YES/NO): YES